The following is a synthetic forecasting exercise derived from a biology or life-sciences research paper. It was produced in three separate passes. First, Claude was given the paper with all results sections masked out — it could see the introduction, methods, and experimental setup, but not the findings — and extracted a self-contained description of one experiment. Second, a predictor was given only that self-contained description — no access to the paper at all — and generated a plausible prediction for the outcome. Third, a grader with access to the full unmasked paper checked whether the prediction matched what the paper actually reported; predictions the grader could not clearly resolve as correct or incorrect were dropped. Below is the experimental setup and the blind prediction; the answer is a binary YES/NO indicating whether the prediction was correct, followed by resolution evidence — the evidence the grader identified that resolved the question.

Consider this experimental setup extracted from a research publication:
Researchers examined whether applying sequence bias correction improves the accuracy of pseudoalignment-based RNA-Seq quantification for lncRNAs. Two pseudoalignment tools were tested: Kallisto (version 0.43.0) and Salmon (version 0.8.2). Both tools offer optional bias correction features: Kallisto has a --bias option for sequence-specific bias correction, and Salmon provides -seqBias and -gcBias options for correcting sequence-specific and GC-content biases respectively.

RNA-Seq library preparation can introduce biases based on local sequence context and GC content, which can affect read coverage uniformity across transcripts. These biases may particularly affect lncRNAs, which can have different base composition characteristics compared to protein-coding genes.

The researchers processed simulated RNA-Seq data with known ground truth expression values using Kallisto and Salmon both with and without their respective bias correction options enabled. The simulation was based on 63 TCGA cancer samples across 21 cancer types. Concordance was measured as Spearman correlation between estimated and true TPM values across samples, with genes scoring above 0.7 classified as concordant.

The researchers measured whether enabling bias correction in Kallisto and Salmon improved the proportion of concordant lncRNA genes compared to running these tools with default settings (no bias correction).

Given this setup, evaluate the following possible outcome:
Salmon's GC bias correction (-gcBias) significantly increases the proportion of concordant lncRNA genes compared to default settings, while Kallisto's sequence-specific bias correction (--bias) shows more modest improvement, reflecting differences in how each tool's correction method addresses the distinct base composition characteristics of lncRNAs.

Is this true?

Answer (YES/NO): NO